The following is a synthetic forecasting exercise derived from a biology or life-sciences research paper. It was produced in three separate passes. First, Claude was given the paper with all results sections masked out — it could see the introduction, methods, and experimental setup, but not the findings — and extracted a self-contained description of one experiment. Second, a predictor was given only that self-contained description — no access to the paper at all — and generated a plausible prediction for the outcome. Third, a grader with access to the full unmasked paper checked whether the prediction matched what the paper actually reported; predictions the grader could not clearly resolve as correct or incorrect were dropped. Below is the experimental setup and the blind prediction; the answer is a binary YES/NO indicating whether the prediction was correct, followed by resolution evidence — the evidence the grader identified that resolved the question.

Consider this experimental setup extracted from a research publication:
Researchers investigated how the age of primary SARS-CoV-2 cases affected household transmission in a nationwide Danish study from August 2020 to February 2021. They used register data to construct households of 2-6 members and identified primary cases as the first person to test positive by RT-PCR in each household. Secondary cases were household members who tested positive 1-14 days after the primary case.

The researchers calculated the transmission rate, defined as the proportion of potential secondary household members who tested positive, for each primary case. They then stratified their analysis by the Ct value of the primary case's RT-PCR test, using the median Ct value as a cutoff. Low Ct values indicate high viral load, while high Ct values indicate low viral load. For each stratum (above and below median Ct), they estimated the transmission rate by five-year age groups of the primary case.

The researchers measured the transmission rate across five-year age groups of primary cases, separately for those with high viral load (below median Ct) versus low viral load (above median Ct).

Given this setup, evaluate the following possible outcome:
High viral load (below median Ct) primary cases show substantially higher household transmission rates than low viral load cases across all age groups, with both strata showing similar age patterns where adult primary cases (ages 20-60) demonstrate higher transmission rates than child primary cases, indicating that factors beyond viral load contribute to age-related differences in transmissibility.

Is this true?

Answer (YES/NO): NO